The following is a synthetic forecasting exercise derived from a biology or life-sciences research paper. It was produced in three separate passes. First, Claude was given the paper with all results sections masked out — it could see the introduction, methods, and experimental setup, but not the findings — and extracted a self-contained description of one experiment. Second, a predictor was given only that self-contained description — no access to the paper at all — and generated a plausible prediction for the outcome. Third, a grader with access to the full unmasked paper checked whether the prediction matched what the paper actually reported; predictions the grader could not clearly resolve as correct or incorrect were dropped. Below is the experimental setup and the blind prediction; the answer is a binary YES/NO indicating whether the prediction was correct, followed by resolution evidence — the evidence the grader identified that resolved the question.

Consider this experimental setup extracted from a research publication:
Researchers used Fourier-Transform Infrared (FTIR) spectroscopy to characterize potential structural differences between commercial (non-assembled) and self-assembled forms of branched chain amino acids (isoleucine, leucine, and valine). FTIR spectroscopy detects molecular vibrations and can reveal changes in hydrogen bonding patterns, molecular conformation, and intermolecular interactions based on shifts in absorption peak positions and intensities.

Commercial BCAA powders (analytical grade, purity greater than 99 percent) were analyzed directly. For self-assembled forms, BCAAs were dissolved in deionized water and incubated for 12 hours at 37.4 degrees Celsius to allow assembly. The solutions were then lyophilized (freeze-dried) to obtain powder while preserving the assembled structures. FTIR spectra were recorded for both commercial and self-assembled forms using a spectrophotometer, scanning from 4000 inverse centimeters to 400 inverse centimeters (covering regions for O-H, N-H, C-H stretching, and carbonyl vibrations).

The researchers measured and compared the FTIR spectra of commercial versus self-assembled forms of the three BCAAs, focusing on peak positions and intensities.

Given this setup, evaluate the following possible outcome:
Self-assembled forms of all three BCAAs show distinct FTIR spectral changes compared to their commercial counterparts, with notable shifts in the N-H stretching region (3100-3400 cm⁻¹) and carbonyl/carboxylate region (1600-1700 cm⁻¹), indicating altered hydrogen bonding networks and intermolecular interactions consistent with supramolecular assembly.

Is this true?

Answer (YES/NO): NO